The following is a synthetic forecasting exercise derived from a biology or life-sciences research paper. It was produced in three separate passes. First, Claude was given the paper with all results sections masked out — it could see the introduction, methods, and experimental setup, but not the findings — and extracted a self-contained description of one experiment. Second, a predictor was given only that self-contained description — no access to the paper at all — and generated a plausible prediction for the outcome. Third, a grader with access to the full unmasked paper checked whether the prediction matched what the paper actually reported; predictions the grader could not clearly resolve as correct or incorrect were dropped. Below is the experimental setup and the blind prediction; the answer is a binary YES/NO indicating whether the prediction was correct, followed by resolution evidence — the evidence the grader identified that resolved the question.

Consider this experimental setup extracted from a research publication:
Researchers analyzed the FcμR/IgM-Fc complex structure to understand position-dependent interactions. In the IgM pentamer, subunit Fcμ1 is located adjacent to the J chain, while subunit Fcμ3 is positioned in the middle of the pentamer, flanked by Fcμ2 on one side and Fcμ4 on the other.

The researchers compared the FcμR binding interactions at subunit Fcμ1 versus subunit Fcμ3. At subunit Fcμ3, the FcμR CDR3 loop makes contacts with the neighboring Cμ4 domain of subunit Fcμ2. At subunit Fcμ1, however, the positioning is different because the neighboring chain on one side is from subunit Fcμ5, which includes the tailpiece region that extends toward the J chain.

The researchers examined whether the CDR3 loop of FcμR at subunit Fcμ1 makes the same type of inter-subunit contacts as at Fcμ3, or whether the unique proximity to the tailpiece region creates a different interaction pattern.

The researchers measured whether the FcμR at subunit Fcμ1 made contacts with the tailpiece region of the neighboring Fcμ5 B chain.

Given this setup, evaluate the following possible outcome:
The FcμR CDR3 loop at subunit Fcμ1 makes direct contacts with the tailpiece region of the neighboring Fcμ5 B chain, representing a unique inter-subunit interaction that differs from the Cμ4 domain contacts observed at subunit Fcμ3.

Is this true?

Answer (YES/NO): YES